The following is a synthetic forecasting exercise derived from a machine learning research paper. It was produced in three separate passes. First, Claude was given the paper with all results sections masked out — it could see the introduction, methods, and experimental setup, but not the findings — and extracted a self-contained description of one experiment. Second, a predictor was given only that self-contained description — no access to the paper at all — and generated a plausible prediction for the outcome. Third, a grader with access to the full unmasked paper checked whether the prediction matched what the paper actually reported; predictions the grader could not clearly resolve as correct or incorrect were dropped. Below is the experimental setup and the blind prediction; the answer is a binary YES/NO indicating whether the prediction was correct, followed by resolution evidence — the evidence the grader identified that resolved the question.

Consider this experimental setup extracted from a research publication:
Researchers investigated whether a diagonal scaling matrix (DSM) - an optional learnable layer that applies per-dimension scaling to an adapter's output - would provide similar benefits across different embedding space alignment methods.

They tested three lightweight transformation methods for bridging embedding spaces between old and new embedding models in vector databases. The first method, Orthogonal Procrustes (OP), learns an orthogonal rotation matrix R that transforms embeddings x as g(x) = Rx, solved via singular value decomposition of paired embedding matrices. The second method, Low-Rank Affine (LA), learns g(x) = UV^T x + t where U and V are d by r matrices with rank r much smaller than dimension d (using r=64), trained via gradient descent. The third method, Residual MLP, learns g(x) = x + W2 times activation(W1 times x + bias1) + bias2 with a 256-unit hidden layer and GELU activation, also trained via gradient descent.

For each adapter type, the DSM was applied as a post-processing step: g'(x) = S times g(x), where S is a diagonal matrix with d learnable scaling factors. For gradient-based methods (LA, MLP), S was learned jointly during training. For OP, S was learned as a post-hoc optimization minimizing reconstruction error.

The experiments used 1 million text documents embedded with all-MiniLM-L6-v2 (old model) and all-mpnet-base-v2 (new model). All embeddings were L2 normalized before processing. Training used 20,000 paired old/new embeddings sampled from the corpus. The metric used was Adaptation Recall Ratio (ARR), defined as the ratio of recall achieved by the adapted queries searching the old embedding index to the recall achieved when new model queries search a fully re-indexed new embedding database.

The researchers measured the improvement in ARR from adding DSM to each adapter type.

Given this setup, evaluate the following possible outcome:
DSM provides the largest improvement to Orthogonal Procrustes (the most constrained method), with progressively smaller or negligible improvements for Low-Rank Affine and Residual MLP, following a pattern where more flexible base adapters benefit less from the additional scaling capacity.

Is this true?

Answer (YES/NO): NO